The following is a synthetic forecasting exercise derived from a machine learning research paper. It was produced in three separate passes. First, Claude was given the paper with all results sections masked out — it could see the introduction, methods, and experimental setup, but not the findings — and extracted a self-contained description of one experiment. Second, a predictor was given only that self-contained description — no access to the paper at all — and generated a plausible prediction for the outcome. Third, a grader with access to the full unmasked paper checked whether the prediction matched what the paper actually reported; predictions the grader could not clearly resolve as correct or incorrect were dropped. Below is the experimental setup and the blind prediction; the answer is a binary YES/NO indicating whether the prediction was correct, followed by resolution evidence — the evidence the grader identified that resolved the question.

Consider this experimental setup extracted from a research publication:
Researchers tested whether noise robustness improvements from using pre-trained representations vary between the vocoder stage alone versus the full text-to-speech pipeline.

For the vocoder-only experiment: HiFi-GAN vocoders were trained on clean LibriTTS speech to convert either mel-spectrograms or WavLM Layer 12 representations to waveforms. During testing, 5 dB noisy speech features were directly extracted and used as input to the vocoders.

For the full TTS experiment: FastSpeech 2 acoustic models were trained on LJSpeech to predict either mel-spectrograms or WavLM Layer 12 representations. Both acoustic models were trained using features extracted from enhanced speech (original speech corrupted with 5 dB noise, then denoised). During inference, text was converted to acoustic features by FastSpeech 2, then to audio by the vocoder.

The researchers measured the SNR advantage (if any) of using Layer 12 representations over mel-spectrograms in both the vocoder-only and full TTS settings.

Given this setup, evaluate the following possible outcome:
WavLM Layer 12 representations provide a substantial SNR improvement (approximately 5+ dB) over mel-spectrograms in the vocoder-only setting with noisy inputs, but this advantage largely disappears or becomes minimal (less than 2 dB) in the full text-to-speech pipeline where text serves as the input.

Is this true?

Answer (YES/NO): NO